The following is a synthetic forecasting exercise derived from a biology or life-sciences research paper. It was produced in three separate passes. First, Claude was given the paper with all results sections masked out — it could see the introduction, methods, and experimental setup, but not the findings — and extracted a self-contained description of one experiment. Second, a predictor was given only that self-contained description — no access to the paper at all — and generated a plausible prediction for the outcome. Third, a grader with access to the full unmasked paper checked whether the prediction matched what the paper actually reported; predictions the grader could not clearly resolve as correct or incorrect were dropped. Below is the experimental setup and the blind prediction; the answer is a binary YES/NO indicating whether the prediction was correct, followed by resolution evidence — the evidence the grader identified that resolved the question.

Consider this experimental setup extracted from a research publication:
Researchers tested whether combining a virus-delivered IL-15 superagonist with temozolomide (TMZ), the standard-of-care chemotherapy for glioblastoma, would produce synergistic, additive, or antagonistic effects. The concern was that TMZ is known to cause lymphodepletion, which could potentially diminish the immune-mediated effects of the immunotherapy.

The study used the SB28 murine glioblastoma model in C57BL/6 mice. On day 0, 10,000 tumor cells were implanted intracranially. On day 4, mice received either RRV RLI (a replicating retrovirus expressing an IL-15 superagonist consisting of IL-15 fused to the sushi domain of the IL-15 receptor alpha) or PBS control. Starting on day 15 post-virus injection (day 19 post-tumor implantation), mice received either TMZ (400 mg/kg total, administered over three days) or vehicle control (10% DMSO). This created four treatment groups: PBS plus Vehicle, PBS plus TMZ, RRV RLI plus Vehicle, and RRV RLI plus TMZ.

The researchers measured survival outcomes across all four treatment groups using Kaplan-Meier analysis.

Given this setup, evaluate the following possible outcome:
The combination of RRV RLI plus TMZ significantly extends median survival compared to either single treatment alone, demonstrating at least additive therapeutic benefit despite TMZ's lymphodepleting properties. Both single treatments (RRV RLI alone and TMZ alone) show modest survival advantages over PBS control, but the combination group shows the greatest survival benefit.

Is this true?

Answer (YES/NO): YES